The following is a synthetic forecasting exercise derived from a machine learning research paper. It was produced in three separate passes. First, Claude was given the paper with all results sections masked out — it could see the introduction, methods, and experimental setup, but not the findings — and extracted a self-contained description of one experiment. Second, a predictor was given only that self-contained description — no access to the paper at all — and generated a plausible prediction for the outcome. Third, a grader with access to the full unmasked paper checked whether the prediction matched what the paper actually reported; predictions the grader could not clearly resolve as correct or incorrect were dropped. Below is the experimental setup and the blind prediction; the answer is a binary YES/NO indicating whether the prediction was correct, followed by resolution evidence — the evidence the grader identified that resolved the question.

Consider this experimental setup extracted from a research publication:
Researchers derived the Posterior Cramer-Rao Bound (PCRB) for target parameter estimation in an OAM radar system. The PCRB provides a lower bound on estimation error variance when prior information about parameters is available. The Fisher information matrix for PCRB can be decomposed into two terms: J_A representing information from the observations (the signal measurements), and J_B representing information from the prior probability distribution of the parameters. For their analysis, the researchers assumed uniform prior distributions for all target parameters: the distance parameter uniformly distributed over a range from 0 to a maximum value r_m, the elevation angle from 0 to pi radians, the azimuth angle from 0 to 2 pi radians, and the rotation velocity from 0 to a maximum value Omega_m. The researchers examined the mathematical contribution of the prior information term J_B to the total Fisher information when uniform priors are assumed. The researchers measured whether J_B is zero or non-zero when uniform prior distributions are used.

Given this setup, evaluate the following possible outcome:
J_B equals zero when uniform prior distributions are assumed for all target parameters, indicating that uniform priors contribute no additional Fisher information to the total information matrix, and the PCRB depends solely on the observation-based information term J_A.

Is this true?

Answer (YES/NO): YES